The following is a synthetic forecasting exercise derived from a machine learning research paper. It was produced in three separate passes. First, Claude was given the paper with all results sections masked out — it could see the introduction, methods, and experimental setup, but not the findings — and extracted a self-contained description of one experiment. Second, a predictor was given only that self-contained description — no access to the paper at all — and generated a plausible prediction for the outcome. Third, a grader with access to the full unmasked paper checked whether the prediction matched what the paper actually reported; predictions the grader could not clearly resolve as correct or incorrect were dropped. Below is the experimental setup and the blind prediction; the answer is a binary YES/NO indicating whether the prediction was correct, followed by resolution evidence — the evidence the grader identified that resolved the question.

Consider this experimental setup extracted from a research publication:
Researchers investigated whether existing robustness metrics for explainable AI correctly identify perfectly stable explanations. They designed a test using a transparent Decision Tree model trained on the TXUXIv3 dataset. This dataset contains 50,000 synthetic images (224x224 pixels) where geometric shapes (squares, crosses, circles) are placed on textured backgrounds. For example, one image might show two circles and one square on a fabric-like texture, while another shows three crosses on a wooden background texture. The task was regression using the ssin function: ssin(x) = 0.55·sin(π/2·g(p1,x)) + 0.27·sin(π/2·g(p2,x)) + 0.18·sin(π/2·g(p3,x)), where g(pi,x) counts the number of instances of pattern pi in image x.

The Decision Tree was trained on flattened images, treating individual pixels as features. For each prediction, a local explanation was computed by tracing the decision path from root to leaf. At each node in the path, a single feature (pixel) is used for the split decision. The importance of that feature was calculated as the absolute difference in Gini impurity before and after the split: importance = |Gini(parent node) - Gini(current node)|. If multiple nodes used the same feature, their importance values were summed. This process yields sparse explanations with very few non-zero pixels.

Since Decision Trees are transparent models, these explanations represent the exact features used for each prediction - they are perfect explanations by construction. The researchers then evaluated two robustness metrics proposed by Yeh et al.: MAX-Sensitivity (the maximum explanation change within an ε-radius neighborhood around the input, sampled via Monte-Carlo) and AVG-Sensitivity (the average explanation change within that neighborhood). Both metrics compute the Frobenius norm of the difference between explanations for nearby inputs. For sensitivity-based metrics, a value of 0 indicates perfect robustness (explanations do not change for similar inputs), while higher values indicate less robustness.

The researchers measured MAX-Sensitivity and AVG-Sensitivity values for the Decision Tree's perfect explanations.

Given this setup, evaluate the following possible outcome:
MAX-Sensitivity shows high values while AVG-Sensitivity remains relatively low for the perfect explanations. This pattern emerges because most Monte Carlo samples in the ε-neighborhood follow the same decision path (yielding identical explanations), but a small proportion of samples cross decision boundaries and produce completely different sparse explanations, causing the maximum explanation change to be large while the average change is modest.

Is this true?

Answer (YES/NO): NO